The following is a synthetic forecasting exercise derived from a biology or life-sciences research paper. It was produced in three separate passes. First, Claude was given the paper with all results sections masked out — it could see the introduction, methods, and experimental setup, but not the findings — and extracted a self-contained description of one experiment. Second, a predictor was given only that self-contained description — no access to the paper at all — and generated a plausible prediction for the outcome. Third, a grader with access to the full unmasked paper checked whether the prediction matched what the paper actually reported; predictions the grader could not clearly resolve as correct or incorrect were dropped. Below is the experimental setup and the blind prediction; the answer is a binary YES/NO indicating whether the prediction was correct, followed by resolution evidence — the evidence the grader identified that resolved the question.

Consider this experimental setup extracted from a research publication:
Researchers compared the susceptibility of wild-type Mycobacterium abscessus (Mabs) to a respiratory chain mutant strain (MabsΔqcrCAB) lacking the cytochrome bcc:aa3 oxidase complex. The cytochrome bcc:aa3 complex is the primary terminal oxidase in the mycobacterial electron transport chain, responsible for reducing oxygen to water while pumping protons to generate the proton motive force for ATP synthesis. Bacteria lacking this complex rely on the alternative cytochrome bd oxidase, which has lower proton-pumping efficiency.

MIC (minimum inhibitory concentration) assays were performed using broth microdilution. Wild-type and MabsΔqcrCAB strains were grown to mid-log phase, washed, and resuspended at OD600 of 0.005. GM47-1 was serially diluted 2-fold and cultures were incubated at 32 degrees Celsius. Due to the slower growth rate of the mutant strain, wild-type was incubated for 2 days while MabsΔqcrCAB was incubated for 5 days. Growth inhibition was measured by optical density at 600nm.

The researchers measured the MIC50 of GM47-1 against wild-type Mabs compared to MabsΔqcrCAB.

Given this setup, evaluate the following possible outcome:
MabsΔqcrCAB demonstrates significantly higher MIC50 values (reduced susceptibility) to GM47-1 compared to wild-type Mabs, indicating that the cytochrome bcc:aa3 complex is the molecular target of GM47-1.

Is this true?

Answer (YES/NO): NO